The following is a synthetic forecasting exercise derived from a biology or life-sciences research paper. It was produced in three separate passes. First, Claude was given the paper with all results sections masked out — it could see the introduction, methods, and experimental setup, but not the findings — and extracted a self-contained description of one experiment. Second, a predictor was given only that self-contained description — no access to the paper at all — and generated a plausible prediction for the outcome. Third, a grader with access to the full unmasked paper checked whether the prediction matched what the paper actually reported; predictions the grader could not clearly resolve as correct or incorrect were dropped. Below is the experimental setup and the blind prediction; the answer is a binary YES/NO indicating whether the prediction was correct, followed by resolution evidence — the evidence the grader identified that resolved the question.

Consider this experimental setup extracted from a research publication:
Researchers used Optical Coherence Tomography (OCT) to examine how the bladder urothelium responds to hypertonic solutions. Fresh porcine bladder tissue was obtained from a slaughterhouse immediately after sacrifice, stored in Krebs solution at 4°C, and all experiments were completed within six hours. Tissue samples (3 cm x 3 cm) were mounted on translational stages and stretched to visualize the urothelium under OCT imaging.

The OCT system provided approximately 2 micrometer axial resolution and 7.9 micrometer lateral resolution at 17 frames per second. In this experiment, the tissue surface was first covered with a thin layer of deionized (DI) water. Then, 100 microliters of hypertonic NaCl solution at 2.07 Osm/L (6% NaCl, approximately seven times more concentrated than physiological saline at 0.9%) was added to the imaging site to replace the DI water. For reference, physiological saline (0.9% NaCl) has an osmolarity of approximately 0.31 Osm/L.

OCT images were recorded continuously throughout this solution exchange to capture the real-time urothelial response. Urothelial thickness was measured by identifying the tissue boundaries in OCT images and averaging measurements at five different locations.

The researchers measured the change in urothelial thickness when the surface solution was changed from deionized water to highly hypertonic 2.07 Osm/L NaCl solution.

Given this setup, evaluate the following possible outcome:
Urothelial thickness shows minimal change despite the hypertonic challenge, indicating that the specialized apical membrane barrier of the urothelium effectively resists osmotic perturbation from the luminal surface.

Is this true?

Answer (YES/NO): NO